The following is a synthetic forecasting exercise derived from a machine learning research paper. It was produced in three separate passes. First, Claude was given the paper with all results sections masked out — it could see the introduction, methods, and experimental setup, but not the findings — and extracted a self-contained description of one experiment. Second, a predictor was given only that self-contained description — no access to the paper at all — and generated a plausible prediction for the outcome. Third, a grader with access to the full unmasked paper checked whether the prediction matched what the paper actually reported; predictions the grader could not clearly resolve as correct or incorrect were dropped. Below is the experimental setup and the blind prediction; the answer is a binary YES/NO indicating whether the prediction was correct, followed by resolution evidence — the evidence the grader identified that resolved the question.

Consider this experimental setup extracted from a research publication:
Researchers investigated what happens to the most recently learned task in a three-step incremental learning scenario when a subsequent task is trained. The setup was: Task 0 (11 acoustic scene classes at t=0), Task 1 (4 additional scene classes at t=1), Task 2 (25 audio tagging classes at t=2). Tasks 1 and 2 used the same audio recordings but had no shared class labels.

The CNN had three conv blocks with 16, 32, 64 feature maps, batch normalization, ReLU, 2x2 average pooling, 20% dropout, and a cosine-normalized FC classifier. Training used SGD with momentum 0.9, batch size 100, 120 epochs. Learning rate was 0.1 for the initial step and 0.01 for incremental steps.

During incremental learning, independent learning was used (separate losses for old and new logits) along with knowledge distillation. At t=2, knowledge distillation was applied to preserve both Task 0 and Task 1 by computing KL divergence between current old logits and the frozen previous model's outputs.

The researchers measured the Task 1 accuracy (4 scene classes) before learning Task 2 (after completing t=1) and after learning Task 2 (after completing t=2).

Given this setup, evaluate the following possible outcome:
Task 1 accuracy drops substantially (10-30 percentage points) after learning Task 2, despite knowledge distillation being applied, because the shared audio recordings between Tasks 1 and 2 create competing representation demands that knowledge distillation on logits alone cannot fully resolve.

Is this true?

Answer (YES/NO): NO